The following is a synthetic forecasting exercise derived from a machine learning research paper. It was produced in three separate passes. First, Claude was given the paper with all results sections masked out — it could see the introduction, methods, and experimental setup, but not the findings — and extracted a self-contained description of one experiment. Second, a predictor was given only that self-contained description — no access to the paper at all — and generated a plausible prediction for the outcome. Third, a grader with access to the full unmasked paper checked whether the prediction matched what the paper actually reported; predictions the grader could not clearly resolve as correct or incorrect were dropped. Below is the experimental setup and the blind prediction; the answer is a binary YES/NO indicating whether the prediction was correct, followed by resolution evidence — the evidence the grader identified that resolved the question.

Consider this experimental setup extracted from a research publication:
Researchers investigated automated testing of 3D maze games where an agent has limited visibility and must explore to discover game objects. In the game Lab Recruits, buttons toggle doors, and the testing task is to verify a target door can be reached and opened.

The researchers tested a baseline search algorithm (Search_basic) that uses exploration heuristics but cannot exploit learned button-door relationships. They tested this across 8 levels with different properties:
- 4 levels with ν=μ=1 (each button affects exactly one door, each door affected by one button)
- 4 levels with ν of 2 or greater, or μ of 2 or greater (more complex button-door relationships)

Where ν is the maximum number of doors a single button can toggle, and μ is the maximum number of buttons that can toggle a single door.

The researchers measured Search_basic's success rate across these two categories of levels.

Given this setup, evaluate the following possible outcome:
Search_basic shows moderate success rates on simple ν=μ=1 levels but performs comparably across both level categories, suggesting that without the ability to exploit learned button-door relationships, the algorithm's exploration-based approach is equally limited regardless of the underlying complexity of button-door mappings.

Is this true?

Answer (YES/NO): NO